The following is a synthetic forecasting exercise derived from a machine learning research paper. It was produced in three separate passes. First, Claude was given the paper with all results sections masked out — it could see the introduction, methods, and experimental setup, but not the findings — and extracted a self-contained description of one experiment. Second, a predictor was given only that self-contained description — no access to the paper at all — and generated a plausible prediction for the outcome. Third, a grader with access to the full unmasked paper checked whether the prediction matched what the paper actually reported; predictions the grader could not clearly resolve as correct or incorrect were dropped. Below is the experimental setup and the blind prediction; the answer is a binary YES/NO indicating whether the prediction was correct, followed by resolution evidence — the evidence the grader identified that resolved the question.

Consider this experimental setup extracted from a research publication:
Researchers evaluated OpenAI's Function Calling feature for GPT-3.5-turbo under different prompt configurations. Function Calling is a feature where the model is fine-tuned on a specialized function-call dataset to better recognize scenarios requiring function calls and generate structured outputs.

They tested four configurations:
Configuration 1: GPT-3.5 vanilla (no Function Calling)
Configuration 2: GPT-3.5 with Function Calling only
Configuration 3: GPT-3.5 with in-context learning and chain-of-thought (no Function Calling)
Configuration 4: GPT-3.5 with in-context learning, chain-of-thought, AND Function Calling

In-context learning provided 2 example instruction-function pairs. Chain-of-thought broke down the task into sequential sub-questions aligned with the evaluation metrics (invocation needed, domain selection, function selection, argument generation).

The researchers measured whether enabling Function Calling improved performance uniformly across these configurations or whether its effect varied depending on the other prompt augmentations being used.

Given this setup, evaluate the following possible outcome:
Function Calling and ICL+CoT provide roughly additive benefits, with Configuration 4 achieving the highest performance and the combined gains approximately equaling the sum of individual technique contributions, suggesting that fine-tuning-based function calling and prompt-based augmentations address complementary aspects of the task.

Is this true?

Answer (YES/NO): NO